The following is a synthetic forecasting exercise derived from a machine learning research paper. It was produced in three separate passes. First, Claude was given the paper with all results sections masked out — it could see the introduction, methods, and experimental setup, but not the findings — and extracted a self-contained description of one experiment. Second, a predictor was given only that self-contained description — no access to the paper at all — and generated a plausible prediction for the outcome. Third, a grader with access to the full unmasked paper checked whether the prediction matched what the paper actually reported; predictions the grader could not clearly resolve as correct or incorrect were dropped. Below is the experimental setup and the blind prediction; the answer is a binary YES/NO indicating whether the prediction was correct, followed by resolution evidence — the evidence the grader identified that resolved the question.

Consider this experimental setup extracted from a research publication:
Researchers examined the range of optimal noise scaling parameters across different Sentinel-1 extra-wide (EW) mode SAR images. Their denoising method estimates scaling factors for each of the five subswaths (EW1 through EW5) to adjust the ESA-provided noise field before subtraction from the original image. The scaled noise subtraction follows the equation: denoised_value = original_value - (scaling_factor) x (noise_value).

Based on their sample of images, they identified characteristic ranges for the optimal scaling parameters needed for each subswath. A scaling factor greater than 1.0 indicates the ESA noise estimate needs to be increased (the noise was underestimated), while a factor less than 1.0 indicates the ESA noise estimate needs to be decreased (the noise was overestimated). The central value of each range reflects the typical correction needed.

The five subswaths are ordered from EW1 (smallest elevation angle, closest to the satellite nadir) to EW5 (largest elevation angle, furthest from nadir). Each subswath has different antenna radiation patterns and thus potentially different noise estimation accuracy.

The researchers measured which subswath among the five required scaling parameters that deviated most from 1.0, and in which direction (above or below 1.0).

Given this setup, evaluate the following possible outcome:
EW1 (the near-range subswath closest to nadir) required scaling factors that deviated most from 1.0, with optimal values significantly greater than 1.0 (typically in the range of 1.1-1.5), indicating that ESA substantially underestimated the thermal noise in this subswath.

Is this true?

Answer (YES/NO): YES